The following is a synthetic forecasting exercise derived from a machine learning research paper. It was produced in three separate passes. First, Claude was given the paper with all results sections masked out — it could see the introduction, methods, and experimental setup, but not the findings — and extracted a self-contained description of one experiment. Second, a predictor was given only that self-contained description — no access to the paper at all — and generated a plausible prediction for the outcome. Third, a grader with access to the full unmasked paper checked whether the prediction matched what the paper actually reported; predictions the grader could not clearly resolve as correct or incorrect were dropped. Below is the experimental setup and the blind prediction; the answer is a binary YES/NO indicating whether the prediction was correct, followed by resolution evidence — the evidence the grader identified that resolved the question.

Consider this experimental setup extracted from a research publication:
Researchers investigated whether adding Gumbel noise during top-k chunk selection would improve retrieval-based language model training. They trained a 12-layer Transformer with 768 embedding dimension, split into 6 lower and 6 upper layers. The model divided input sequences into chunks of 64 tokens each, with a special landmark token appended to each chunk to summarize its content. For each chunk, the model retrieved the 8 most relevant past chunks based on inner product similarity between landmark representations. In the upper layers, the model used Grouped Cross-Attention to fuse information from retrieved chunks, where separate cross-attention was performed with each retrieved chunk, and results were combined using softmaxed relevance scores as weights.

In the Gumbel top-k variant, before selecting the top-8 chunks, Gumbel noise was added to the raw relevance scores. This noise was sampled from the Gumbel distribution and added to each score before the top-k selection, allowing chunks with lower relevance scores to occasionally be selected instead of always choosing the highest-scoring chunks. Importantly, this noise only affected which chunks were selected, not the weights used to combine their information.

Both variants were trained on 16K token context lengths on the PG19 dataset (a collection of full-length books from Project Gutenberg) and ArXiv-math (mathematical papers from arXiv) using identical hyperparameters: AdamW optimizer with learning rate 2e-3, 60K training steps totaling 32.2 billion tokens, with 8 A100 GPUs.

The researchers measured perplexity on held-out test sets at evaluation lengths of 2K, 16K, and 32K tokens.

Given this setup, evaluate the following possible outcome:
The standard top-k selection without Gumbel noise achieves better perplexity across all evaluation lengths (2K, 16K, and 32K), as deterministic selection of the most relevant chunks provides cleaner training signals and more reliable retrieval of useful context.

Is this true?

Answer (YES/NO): NO